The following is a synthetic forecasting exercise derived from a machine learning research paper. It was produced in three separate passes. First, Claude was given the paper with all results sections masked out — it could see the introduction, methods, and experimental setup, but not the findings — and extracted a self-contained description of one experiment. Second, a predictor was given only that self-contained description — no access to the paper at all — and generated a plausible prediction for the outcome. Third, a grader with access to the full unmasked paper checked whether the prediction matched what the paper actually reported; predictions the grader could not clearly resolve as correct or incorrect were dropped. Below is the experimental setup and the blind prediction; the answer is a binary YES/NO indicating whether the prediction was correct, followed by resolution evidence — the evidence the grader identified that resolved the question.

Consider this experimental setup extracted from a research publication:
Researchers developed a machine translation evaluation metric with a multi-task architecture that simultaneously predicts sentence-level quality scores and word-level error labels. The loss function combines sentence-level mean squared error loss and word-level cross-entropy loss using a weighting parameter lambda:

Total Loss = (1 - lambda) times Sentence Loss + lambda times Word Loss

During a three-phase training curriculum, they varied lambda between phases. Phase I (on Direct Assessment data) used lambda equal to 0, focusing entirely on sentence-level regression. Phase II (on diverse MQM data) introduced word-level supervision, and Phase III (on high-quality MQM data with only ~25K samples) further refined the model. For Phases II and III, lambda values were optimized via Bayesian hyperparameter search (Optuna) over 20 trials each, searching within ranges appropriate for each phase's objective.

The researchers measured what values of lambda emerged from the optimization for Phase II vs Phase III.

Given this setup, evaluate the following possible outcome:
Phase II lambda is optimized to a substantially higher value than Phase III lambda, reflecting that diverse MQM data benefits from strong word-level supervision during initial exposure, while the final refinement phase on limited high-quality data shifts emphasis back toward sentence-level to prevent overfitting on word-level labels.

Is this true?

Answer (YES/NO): YES